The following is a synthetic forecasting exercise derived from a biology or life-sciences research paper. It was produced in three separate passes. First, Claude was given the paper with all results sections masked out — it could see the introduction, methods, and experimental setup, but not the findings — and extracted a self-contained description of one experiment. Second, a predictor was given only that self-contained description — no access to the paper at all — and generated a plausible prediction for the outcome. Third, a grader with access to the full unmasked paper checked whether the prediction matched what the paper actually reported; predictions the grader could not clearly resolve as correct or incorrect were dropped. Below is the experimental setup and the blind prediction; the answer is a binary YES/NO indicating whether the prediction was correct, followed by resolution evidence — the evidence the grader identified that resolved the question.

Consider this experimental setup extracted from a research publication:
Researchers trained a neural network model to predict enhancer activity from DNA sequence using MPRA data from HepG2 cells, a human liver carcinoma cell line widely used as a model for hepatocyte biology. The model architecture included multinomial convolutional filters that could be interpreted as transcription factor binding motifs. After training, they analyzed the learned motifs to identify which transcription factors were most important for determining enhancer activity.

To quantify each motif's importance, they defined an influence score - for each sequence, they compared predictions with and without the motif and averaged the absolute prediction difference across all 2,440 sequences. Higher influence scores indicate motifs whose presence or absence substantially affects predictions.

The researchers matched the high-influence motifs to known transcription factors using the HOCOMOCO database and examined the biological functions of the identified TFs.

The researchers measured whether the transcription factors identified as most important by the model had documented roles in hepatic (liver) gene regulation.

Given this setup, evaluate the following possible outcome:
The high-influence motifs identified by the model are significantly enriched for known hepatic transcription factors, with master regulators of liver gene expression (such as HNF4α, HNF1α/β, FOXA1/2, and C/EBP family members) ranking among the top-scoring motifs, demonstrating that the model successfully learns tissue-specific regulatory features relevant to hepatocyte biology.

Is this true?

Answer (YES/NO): NO